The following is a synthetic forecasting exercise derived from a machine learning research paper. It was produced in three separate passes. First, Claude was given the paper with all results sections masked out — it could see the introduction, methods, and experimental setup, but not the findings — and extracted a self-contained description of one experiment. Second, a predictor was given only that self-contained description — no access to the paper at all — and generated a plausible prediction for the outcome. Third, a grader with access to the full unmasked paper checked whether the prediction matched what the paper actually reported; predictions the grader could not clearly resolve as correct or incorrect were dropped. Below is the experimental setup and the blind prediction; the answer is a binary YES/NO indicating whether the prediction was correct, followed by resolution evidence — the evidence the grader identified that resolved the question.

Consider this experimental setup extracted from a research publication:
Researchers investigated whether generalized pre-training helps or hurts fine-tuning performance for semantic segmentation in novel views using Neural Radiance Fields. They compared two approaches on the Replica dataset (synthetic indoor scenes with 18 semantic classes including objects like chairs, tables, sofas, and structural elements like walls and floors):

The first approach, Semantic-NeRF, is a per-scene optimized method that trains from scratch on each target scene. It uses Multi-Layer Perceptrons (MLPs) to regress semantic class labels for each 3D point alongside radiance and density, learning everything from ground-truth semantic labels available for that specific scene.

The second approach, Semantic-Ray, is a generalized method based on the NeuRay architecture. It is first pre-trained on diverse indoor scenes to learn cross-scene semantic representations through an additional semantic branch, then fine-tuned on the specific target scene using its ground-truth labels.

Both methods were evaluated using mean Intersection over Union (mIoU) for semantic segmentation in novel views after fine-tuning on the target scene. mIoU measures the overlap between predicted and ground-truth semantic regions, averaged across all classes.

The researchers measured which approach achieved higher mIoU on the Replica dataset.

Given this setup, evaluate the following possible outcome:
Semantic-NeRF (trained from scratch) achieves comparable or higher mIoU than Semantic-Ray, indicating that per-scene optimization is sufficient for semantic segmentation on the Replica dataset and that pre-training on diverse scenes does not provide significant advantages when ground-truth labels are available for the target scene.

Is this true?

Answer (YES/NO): NO